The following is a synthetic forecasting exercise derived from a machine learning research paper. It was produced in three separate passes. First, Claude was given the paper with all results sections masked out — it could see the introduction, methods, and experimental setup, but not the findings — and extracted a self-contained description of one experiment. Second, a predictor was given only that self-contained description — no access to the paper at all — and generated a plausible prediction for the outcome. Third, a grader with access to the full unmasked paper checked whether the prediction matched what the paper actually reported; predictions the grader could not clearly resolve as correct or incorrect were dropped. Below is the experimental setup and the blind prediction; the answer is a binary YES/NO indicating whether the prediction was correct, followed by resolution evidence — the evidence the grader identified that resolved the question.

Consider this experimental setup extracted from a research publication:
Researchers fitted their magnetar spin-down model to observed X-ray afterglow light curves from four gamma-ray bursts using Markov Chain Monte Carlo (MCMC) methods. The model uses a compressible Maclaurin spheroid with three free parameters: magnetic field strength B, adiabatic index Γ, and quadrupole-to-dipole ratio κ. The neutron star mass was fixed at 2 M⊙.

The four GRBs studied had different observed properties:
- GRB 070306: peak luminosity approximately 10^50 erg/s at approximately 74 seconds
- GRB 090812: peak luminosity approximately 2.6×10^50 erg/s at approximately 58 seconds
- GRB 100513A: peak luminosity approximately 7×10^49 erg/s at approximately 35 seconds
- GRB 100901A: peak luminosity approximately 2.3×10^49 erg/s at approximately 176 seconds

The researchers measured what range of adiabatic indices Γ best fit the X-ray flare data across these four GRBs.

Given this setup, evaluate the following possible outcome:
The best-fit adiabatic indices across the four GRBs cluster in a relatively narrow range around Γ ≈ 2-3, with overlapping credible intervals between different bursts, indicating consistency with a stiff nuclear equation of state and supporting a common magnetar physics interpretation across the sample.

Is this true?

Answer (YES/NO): NO